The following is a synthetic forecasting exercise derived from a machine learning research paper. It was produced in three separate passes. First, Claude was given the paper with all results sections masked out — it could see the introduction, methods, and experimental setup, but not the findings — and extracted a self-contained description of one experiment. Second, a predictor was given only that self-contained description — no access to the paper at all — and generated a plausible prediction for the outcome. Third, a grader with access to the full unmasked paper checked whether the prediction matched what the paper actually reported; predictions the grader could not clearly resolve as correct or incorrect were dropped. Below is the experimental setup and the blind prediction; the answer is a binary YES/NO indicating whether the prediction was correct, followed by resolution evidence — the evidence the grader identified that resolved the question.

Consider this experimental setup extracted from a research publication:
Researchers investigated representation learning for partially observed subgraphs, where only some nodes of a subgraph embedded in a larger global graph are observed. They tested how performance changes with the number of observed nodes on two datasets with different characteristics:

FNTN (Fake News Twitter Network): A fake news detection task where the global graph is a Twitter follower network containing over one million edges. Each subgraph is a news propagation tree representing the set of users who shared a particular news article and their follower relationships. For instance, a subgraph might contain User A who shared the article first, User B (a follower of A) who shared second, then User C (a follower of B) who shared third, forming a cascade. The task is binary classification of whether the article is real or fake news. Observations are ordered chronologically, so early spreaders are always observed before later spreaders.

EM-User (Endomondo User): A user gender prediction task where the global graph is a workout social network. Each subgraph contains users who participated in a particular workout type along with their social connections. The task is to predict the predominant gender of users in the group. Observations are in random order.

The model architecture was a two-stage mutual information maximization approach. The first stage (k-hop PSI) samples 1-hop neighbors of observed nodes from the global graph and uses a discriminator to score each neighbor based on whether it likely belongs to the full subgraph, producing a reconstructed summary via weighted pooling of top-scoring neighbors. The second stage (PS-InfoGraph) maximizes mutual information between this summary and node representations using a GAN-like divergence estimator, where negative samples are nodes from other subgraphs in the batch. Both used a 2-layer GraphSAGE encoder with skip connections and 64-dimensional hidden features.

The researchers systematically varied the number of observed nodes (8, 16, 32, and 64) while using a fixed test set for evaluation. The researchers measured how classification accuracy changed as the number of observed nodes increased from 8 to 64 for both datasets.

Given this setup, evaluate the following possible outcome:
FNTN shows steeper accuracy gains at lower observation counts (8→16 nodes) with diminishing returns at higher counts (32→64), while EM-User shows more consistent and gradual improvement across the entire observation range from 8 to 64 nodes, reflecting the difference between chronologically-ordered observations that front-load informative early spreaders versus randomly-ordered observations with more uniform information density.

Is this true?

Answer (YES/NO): NO